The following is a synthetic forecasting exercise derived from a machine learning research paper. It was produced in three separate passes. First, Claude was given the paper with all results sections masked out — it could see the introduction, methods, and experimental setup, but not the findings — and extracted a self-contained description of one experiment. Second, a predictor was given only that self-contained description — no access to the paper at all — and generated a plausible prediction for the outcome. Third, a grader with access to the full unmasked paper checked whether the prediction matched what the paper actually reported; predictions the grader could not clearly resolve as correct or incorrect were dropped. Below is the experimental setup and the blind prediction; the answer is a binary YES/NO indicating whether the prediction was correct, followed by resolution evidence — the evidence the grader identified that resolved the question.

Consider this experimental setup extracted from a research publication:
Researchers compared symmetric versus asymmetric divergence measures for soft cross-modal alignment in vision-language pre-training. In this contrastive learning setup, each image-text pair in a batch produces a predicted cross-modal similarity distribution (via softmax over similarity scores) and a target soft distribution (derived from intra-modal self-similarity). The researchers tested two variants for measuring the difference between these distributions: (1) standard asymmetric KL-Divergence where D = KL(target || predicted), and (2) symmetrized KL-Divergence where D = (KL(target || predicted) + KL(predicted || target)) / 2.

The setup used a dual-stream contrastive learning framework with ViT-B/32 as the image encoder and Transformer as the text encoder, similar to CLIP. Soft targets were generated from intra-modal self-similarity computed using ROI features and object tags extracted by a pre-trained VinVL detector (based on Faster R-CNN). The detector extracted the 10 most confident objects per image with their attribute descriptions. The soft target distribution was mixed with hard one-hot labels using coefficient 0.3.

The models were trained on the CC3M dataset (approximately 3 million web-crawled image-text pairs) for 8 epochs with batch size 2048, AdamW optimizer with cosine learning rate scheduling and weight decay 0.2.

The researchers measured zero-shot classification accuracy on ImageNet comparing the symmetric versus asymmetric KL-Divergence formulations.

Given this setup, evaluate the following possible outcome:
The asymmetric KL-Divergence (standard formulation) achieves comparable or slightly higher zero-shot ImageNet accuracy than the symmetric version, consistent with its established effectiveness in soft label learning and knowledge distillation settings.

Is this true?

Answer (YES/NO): NO